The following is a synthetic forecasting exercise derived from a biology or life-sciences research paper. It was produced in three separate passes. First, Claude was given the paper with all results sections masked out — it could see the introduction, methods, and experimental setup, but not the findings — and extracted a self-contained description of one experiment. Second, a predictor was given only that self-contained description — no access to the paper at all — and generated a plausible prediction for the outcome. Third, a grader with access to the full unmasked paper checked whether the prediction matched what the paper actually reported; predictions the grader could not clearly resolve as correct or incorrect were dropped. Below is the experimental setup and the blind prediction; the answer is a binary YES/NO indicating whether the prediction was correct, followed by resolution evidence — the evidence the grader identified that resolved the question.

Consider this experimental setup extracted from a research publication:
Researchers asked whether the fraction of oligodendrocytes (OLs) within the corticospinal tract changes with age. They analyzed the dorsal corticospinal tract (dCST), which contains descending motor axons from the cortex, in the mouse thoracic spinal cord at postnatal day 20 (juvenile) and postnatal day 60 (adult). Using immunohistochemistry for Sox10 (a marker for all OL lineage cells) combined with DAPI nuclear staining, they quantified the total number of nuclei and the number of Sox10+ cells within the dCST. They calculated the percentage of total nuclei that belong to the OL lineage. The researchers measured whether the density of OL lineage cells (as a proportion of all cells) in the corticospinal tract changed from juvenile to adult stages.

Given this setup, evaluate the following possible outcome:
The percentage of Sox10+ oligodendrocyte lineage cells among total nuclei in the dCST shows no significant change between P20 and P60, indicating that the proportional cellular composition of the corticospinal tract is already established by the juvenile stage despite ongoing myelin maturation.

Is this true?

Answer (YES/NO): NO